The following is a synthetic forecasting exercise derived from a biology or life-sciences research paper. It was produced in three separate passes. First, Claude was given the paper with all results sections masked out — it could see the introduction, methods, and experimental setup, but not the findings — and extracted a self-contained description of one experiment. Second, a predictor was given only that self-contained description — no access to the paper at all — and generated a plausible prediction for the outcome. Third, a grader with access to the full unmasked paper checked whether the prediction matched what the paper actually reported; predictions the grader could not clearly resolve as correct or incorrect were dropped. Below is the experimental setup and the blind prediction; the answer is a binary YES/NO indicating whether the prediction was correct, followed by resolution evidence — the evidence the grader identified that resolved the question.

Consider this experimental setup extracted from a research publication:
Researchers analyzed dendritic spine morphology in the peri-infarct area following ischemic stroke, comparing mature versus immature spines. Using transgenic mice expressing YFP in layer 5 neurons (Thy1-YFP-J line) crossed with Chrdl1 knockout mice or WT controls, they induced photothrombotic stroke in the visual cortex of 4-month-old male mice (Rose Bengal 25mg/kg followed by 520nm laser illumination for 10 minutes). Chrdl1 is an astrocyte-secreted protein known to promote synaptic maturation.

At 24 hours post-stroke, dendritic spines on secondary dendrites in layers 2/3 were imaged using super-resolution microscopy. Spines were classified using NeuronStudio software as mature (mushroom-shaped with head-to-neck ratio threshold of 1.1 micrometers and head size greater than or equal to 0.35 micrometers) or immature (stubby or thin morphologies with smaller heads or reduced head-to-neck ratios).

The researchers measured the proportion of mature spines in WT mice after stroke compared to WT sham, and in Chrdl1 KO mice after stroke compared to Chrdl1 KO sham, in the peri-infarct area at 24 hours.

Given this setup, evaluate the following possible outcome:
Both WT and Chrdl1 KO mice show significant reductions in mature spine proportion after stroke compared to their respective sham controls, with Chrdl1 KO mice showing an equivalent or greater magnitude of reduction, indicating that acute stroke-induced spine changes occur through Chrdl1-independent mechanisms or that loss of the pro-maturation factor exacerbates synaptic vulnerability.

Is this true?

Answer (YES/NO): NO